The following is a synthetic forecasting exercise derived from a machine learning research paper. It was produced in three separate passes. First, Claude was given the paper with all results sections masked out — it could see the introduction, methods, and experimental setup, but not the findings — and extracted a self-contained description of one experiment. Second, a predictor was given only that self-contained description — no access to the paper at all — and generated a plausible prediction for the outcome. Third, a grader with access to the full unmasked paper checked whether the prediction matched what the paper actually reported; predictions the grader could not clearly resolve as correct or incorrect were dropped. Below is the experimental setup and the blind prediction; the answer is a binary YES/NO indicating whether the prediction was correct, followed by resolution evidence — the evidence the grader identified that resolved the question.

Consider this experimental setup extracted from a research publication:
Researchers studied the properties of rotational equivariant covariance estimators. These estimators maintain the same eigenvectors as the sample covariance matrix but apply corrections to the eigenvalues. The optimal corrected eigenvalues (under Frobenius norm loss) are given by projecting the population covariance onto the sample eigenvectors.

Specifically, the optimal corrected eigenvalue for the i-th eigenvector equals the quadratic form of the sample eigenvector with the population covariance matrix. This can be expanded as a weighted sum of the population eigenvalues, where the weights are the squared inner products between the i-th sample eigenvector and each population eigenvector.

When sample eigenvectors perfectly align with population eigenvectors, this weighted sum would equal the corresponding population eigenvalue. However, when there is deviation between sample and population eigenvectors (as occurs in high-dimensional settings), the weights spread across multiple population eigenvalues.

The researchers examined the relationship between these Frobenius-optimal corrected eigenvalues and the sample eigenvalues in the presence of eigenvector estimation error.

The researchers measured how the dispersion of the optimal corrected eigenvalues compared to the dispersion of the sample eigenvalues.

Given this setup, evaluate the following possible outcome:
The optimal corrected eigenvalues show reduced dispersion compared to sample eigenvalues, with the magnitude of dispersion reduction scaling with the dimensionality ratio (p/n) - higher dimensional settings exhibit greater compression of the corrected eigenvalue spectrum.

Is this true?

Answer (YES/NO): NO